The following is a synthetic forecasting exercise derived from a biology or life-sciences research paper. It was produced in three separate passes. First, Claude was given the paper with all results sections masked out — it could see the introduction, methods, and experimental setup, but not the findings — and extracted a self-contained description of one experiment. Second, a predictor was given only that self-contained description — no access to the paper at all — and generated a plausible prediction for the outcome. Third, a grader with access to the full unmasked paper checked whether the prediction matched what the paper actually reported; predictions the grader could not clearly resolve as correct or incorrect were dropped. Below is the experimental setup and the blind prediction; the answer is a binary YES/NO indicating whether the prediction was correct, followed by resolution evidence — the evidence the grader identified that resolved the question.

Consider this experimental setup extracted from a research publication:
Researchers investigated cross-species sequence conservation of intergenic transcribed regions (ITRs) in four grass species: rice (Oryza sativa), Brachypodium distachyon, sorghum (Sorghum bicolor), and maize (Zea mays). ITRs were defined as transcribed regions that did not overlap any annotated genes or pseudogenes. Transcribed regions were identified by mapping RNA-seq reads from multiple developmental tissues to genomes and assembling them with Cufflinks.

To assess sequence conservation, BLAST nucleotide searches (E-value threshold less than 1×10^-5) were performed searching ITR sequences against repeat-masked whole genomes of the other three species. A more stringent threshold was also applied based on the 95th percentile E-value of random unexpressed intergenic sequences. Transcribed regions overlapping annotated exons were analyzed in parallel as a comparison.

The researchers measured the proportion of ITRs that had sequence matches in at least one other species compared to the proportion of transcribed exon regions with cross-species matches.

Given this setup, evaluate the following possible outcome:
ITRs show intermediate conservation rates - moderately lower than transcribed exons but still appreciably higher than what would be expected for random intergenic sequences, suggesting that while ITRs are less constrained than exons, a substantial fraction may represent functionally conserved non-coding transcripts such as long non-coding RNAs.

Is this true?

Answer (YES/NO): NO